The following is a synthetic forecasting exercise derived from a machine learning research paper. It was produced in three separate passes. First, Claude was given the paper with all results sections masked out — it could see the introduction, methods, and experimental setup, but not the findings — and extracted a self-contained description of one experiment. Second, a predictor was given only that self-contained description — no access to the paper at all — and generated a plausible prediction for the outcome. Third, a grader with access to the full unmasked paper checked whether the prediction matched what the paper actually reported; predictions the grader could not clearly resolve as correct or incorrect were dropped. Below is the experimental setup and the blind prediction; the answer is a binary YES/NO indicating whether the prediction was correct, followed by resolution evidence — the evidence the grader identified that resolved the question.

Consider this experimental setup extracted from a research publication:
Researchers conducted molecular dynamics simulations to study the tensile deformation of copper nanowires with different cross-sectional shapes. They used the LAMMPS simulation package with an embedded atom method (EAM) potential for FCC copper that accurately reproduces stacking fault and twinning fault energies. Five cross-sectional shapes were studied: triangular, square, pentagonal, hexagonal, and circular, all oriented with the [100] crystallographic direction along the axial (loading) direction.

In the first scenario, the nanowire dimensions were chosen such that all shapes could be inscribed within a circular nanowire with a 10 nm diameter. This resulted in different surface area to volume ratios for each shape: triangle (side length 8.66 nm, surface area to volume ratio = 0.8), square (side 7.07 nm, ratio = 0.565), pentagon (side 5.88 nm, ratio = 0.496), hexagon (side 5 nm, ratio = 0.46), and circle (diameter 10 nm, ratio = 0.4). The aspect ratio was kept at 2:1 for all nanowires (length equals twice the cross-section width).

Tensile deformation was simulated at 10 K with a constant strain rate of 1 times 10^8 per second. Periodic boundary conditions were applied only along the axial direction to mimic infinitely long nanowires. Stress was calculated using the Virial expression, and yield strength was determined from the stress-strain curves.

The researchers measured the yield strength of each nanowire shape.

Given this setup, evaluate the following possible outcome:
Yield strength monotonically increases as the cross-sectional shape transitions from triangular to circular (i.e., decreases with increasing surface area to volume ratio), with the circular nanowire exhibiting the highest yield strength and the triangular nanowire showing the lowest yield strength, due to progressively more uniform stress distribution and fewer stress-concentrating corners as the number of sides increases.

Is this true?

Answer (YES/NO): YES